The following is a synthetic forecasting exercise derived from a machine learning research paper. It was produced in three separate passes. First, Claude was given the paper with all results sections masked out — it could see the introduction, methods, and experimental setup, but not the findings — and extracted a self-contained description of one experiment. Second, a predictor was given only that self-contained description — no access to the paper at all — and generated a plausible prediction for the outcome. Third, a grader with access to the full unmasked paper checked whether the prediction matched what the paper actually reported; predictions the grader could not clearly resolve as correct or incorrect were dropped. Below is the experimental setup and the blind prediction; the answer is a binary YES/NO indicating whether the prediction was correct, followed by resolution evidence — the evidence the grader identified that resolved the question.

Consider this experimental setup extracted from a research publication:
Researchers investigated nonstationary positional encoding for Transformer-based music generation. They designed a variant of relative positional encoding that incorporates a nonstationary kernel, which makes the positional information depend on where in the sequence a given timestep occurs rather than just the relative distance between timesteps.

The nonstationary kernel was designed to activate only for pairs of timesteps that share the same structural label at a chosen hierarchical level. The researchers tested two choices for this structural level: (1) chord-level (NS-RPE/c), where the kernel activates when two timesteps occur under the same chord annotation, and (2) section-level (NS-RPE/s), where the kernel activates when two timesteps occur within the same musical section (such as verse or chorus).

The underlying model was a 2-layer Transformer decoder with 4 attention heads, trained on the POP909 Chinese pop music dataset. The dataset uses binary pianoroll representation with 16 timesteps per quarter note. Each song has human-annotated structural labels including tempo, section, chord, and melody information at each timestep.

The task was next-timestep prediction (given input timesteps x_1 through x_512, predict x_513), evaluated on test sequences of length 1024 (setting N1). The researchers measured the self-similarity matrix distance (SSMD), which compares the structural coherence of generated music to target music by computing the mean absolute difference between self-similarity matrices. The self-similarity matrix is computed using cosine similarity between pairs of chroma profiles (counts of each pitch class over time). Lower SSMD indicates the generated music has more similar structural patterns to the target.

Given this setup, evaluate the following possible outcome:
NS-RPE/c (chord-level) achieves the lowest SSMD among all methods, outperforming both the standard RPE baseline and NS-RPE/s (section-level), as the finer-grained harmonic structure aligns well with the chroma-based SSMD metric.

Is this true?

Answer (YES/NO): NO